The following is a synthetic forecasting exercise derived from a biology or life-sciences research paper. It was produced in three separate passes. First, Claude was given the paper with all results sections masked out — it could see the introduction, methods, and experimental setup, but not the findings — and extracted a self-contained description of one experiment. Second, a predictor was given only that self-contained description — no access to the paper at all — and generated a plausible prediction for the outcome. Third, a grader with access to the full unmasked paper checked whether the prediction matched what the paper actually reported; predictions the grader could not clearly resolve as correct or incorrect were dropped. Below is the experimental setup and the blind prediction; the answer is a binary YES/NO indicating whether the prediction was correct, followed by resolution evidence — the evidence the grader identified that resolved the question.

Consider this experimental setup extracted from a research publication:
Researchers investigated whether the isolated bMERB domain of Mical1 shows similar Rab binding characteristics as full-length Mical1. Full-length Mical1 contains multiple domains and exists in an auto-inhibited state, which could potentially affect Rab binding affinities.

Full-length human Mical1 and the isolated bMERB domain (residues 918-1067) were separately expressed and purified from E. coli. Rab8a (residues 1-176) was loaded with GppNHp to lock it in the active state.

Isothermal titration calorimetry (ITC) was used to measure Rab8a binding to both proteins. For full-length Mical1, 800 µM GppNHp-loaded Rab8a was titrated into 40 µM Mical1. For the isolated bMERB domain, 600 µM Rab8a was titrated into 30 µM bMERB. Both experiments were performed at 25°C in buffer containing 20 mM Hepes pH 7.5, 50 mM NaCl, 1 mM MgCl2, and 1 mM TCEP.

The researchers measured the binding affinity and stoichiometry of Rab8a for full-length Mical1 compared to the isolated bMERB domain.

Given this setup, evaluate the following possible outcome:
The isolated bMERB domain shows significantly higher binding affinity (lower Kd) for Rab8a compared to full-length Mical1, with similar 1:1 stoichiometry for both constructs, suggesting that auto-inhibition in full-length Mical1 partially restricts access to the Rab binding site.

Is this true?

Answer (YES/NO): NO